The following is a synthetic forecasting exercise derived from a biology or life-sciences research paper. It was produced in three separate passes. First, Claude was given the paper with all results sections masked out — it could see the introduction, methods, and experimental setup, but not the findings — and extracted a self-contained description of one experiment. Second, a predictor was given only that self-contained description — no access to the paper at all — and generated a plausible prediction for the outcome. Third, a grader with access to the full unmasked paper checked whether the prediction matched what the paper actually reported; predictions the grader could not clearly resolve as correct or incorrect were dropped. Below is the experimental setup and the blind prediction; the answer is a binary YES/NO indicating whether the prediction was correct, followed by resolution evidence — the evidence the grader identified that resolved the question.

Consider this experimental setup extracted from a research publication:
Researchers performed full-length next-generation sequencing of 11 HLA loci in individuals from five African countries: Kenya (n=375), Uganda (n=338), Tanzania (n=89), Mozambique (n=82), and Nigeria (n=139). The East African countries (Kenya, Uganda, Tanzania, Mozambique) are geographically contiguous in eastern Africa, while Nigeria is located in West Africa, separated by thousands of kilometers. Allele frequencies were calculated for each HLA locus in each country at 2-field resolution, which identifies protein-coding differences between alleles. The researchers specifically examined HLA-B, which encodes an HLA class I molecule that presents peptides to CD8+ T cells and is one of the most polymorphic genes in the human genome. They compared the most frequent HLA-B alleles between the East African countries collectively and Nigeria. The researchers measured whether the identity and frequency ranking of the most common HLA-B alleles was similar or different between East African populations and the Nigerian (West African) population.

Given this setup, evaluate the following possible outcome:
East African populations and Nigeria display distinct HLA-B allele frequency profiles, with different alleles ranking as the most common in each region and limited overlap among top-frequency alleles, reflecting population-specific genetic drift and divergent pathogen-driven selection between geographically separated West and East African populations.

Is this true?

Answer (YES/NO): NO